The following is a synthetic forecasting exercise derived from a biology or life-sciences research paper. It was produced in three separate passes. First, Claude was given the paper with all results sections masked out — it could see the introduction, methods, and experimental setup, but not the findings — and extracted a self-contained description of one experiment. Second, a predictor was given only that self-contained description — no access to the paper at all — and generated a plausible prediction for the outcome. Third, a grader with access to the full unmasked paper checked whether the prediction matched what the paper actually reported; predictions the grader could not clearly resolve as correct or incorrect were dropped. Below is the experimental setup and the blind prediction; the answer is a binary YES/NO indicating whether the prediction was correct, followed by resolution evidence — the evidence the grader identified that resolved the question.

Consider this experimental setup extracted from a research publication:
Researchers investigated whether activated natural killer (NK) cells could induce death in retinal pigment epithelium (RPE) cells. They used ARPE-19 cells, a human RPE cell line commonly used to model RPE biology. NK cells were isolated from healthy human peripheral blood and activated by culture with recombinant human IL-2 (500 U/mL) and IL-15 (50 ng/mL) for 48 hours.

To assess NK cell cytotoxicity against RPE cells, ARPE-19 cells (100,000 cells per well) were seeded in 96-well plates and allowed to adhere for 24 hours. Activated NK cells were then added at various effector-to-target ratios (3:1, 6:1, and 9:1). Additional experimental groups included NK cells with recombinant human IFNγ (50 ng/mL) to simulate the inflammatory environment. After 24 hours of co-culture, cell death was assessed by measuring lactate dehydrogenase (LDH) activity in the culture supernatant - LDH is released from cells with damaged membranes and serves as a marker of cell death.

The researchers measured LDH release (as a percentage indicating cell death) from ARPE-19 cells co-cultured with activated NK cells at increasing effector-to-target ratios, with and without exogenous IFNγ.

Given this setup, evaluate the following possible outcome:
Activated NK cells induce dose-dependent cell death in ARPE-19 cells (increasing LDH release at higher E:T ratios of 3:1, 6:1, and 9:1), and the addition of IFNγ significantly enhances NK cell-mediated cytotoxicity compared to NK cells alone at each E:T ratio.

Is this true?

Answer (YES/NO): NO